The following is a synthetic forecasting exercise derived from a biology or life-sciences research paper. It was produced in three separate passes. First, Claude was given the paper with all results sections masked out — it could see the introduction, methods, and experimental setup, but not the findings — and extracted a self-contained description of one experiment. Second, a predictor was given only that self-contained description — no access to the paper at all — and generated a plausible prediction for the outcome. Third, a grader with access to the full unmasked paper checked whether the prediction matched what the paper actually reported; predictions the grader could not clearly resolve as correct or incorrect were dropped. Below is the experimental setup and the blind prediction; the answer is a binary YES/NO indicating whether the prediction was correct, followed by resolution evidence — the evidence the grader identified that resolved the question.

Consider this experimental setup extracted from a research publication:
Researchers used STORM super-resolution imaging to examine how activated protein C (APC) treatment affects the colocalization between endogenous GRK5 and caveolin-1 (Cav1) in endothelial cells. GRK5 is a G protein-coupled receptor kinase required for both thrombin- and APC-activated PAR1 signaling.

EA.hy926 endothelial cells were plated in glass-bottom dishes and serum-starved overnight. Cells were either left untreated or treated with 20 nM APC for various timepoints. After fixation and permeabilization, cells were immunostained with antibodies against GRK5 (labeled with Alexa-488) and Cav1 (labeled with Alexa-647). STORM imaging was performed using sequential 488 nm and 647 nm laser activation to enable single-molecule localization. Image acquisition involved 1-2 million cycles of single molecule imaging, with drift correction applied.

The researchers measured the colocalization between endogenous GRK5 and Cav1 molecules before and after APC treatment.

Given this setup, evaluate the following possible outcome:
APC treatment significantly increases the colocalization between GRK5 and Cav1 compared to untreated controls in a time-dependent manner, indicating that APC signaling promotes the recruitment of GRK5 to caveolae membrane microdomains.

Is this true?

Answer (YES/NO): NO